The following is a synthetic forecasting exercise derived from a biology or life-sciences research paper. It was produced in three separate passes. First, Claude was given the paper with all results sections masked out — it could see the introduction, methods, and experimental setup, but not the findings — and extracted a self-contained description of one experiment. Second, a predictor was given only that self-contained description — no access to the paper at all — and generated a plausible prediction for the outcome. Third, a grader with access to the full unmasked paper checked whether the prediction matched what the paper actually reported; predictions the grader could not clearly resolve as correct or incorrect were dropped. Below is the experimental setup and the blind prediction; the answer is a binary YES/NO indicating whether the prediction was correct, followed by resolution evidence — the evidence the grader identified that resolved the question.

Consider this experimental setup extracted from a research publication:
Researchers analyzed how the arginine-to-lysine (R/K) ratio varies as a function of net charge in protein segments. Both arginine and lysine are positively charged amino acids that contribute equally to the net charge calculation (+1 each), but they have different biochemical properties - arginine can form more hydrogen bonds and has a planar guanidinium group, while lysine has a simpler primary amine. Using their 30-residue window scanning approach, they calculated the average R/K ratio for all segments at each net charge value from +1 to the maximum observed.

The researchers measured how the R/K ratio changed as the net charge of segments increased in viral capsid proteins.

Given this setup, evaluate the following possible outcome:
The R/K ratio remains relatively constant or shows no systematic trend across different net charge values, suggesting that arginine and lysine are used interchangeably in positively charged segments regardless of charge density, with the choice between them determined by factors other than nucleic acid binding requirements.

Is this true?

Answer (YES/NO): NO